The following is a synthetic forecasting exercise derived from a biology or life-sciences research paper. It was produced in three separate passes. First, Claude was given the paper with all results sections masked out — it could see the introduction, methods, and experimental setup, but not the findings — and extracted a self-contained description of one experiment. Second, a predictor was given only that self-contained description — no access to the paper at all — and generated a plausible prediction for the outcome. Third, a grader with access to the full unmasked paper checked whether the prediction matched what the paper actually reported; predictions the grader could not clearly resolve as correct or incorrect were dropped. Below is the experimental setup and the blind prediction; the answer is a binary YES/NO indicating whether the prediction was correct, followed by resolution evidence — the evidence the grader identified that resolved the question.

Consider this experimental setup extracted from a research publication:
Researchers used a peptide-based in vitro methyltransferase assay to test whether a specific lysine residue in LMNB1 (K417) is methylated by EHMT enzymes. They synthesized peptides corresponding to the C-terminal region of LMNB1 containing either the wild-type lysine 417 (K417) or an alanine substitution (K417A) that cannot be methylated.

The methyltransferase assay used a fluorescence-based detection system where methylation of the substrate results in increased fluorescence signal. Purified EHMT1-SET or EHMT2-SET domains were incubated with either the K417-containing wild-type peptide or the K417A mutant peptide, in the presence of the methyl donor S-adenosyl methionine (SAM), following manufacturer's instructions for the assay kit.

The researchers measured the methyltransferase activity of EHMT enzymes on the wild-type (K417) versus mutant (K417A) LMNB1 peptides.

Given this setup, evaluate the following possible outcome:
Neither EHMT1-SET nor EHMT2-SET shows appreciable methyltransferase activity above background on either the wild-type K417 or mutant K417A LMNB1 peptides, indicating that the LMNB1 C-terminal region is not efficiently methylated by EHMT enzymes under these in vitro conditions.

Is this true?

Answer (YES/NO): NO